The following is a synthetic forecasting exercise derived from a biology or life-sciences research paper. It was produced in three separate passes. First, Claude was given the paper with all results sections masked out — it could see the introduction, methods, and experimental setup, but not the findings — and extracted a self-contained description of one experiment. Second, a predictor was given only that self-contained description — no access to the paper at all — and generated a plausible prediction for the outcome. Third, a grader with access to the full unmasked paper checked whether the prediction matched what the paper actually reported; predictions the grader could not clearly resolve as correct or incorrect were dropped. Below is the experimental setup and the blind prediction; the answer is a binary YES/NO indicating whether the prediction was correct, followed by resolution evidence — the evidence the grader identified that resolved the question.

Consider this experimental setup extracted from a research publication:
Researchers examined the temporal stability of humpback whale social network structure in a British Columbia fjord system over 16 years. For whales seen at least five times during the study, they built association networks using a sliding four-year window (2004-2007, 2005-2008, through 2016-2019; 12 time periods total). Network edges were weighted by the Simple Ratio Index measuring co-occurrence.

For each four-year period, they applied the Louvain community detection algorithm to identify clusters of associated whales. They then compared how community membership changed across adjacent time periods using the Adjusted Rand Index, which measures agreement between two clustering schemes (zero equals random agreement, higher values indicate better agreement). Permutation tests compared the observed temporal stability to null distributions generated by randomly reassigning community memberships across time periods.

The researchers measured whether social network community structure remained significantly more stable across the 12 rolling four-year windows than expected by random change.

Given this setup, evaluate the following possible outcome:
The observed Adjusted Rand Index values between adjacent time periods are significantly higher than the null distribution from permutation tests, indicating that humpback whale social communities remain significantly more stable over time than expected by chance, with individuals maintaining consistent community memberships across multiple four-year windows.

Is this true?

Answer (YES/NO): NO